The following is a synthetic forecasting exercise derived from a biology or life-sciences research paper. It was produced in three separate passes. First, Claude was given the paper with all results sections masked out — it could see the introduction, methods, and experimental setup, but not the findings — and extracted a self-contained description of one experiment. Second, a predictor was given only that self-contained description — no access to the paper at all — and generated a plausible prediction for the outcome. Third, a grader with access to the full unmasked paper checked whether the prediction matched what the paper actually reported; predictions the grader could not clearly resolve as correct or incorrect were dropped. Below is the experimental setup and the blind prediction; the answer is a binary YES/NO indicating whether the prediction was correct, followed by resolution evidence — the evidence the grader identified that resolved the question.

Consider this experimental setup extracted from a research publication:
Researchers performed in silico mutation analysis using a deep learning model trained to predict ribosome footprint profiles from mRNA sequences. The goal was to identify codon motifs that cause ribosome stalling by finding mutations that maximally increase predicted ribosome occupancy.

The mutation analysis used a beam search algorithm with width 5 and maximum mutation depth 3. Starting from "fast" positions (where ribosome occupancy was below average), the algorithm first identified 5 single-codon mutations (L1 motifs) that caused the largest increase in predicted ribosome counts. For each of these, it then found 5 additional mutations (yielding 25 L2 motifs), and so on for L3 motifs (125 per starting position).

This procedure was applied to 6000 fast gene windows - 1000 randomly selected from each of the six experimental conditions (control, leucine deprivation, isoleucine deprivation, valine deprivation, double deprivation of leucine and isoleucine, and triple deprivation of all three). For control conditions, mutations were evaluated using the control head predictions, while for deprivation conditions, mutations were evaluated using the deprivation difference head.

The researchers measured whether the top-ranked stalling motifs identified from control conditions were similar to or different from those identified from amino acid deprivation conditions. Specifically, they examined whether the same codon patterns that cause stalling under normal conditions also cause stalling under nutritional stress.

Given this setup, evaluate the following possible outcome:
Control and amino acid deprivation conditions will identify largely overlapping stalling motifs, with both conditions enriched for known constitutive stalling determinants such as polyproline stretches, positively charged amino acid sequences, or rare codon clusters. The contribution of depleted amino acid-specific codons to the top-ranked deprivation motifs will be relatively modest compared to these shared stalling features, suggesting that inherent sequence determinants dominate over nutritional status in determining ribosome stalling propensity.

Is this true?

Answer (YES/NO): NO